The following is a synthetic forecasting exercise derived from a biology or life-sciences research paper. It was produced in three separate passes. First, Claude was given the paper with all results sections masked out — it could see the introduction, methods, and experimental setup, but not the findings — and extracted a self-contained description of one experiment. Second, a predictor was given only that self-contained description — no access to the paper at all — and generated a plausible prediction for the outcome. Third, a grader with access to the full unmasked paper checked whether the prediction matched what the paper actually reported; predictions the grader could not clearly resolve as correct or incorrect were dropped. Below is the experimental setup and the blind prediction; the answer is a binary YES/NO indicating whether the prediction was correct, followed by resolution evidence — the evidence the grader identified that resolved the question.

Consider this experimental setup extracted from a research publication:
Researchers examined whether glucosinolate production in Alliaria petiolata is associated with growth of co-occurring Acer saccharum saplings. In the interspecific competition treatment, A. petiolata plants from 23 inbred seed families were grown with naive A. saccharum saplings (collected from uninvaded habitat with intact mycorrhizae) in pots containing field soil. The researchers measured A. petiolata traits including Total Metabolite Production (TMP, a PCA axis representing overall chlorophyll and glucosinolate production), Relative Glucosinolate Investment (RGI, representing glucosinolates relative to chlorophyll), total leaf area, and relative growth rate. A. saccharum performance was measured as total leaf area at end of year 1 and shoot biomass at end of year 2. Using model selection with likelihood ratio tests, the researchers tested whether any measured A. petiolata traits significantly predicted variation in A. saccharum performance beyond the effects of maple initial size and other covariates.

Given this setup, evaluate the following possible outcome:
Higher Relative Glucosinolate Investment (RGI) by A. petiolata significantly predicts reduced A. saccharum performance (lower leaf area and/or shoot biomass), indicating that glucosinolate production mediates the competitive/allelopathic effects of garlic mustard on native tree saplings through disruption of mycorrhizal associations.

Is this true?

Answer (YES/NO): NO